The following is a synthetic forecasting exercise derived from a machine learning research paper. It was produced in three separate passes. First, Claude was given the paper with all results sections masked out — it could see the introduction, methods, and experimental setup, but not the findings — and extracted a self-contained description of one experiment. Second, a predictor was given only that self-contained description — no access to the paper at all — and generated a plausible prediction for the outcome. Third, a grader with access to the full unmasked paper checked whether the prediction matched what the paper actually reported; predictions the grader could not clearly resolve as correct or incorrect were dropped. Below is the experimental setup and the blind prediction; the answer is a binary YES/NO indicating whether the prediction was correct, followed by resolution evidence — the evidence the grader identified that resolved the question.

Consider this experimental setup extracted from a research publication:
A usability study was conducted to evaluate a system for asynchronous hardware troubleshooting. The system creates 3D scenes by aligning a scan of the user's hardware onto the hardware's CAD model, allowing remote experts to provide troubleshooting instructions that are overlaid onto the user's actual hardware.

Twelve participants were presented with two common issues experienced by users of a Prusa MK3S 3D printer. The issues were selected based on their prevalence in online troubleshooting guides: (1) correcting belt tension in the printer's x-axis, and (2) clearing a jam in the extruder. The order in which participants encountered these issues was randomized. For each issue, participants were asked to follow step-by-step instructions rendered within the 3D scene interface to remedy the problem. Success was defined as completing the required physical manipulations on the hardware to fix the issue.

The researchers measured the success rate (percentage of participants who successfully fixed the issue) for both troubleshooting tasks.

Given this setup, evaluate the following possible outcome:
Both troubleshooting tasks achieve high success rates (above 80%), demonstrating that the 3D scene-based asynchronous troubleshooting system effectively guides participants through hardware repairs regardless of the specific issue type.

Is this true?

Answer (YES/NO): YES